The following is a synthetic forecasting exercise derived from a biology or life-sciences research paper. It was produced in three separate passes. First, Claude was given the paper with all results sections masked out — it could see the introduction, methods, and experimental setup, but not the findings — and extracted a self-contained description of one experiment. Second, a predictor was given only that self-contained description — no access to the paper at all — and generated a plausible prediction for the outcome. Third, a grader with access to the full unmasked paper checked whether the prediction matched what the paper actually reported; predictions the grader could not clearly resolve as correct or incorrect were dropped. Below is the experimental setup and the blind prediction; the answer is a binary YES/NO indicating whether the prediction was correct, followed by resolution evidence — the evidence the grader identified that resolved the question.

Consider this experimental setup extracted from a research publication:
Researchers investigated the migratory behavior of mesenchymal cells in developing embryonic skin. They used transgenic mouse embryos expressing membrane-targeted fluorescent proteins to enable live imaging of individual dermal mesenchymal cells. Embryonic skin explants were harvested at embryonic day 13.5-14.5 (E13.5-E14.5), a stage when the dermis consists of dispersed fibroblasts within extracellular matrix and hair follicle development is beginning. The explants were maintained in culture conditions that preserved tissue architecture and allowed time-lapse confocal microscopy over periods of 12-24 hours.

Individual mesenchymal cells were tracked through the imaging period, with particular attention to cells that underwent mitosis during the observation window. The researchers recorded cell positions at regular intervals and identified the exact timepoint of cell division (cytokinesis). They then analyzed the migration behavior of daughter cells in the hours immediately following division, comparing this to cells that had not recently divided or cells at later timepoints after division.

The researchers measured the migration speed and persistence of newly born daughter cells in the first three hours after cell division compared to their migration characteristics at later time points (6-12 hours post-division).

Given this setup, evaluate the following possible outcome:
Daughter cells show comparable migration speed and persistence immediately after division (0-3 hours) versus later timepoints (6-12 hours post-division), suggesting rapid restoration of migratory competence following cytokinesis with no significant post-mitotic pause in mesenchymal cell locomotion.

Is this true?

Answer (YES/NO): NO